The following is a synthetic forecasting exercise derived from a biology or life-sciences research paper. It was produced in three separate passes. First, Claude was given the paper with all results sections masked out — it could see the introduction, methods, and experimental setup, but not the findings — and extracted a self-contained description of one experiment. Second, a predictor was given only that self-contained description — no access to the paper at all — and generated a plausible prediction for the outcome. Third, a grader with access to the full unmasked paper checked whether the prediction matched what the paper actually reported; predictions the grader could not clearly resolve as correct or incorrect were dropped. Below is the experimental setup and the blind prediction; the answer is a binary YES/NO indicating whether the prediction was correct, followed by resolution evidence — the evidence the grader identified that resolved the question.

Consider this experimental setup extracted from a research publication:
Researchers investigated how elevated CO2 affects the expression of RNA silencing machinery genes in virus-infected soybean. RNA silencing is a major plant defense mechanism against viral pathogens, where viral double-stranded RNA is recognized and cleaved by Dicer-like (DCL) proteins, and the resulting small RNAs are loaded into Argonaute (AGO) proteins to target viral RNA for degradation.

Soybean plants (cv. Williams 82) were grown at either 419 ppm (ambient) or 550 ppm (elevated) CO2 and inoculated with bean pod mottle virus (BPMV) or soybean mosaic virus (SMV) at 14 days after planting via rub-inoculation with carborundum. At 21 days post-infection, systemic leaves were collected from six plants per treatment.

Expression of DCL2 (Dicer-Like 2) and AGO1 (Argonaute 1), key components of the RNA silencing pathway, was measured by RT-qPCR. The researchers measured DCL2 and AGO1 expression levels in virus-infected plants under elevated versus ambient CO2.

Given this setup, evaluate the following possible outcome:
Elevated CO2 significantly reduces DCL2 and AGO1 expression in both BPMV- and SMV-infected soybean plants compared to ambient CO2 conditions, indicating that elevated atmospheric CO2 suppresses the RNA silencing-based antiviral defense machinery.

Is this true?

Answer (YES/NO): YES